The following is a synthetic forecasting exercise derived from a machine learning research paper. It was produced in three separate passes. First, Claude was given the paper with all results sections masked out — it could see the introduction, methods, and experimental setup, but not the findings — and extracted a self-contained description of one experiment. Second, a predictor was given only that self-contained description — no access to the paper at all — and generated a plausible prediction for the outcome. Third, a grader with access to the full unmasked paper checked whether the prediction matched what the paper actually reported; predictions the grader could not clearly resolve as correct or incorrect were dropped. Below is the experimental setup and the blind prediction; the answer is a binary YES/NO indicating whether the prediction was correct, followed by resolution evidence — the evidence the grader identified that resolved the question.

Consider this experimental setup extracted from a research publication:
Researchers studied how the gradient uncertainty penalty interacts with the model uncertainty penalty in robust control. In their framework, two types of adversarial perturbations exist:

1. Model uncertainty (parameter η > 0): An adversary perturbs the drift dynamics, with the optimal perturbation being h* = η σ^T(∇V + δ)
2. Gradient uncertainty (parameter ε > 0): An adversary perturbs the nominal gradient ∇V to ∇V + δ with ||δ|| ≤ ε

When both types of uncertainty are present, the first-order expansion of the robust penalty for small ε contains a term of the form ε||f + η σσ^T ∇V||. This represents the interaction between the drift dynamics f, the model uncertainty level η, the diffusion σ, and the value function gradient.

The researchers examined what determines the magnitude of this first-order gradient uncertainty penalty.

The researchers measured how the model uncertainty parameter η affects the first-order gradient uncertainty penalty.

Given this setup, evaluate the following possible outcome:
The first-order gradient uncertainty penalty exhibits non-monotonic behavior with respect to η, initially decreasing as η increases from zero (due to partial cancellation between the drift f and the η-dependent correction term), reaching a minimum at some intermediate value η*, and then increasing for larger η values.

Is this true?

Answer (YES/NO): NO